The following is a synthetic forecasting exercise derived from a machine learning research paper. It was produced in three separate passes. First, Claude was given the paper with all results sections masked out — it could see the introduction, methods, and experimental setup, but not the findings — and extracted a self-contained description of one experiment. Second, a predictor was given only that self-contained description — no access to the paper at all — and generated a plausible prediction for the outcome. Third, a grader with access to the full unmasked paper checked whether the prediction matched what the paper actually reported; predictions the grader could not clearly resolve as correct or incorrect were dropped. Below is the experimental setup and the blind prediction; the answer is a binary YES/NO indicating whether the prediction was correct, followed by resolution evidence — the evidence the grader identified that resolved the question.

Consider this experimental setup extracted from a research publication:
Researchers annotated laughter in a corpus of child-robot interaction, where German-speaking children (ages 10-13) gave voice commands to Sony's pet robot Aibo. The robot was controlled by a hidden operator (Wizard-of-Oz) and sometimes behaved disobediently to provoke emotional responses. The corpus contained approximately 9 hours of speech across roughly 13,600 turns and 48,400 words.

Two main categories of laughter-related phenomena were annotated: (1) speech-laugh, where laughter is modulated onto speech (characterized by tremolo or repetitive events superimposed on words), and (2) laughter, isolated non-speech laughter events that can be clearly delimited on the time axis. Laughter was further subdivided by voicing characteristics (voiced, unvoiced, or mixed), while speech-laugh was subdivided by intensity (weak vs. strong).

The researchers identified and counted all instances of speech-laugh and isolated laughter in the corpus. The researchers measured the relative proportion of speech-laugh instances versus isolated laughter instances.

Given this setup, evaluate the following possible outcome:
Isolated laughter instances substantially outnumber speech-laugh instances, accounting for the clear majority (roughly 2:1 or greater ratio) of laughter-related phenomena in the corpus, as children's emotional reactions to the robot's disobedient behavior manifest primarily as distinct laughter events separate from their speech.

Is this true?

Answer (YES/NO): NO